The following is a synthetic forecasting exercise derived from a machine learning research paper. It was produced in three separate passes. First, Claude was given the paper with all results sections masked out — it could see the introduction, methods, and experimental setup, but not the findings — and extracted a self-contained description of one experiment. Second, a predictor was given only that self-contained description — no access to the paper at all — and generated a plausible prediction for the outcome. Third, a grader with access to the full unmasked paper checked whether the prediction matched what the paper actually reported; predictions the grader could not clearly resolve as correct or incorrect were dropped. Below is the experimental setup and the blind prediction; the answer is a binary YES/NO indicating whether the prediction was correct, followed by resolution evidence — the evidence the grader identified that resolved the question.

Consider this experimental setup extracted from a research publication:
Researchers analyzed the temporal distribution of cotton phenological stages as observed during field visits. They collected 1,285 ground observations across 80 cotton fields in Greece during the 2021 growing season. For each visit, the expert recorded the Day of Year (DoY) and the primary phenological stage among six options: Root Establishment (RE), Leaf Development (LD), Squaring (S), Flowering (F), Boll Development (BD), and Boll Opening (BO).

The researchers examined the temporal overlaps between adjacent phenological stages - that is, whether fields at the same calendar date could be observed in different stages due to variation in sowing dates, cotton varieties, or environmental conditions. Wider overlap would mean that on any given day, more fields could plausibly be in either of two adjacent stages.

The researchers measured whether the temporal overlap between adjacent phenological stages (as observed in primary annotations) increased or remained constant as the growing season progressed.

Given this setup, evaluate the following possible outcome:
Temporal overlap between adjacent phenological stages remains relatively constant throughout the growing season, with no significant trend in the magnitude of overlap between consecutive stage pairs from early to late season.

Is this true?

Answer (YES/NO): NO